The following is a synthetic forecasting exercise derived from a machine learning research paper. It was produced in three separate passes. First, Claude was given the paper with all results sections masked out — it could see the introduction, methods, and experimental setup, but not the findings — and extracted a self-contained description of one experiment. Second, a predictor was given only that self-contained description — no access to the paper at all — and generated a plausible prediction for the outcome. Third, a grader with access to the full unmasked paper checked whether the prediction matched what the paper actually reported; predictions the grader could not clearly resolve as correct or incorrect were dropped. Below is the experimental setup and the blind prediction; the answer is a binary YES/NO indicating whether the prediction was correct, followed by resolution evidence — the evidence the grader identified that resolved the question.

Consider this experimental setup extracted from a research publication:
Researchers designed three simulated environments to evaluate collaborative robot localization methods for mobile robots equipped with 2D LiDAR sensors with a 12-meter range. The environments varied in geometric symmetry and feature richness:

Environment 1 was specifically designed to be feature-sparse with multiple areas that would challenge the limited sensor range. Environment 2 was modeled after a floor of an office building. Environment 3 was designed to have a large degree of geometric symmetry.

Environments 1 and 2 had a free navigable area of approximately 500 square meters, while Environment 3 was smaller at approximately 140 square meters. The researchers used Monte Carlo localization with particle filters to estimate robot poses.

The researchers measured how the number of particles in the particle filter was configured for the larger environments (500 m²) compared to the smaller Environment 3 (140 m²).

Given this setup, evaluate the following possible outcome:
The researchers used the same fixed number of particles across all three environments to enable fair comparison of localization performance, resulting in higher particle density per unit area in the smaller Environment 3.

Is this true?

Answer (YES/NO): NO